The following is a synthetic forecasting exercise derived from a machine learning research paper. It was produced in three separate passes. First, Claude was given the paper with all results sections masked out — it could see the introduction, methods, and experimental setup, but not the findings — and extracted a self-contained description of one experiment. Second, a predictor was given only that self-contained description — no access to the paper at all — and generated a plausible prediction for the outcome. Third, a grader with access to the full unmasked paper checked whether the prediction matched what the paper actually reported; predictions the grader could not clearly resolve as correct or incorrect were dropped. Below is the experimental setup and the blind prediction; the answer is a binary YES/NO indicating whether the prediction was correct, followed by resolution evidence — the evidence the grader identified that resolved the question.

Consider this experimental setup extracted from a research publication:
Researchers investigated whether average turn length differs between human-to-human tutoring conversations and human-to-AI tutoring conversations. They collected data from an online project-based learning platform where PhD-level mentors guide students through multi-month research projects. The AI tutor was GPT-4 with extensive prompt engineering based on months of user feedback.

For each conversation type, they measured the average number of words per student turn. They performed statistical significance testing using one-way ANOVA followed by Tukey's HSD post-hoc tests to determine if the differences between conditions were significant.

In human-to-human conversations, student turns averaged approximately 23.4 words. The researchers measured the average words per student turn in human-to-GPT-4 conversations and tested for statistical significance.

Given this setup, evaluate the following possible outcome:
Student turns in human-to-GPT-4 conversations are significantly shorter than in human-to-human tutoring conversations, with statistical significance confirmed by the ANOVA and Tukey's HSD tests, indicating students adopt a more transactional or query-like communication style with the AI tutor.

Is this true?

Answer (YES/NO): NO